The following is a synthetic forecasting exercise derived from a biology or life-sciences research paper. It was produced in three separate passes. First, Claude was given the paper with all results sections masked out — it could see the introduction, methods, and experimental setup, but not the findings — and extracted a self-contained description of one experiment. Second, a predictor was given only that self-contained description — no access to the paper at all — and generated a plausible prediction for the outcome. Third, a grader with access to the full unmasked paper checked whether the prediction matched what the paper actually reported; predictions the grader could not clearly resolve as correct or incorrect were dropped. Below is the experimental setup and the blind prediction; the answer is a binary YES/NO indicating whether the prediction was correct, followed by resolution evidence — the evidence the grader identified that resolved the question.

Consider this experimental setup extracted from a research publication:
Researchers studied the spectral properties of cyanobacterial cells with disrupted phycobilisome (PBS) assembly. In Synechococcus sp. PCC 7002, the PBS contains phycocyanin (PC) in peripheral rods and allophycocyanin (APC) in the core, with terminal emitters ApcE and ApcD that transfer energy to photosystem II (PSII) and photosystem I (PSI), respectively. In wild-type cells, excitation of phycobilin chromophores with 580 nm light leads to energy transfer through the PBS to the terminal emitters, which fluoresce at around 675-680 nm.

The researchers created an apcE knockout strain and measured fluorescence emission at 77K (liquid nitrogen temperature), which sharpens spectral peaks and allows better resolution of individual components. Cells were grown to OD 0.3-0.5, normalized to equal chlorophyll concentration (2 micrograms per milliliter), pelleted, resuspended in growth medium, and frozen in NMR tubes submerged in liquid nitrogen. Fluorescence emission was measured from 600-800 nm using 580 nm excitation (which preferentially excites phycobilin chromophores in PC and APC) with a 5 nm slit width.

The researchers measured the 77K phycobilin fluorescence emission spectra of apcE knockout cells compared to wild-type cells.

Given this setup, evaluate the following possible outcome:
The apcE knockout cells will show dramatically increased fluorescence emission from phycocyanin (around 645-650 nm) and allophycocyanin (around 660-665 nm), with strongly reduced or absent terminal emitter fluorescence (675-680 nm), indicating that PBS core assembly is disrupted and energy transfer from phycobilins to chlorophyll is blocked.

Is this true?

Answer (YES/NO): NO